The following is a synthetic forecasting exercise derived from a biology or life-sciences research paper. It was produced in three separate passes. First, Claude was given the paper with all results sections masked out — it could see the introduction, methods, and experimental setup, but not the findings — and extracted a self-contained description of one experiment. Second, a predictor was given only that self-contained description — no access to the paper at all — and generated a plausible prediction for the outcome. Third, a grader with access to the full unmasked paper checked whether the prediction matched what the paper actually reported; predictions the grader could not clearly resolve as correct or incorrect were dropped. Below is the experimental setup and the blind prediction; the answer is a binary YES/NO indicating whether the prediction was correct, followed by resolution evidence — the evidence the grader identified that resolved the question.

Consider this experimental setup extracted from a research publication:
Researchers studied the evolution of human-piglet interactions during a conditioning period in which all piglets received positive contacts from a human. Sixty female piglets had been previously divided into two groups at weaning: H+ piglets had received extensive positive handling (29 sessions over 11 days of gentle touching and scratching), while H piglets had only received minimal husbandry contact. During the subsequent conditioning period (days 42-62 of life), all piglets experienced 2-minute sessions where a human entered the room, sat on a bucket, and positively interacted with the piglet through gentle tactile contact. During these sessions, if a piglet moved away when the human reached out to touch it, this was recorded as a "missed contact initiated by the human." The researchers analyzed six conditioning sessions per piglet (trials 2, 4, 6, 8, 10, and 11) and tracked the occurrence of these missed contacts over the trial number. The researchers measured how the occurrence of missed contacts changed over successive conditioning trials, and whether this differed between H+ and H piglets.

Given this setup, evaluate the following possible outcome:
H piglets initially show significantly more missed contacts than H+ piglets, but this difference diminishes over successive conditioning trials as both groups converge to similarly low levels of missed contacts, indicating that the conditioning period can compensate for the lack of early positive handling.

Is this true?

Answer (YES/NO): NO